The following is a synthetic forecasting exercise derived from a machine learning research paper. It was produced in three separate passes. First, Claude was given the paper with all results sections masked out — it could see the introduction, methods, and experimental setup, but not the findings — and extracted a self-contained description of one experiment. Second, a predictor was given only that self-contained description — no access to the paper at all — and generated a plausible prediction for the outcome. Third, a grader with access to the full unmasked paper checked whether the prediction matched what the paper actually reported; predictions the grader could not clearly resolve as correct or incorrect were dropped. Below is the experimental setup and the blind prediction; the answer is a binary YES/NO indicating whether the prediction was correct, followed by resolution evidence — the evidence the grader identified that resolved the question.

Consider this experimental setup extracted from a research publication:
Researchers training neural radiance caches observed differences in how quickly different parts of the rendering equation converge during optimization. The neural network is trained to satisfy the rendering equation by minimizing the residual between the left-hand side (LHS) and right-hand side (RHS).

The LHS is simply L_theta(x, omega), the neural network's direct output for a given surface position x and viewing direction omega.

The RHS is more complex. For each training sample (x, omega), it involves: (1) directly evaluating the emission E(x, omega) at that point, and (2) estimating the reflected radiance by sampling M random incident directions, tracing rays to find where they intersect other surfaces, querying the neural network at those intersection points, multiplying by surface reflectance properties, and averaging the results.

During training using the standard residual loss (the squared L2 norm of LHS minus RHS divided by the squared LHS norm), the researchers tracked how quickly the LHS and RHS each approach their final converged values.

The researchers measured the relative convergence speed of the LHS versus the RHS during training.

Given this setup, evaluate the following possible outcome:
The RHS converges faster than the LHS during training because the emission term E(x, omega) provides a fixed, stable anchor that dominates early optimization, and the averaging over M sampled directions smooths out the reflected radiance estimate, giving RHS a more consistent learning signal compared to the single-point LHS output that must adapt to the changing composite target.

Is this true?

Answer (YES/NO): YES